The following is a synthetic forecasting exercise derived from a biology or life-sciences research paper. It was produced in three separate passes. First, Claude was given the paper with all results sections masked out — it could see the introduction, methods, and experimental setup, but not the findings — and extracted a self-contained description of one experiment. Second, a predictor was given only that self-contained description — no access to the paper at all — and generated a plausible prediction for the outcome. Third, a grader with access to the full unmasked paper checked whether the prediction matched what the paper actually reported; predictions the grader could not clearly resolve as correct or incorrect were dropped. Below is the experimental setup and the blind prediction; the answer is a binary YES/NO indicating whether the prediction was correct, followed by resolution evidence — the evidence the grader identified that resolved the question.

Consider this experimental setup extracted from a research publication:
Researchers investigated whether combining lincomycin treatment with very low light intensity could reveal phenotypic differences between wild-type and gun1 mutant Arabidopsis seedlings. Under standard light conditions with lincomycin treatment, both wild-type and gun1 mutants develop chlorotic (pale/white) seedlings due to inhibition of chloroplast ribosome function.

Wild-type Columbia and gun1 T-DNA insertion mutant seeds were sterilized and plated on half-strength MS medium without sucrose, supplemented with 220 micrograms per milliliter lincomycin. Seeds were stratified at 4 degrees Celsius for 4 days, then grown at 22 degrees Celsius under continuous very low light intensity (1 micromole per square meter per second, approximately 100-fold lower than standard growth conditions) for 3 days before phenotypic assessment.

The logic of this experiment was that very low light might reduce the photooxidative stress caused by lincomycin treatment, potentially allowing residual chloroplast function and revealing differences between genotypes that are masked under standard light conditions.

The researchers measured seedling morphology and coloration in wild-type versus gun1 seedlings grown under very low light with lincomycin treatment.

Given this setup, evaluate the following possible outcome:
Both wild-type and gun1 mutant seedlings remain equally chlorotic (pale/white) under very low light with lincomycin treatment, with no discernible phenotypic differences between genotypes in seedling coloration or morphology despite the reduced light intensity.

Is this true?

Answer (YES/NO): NO